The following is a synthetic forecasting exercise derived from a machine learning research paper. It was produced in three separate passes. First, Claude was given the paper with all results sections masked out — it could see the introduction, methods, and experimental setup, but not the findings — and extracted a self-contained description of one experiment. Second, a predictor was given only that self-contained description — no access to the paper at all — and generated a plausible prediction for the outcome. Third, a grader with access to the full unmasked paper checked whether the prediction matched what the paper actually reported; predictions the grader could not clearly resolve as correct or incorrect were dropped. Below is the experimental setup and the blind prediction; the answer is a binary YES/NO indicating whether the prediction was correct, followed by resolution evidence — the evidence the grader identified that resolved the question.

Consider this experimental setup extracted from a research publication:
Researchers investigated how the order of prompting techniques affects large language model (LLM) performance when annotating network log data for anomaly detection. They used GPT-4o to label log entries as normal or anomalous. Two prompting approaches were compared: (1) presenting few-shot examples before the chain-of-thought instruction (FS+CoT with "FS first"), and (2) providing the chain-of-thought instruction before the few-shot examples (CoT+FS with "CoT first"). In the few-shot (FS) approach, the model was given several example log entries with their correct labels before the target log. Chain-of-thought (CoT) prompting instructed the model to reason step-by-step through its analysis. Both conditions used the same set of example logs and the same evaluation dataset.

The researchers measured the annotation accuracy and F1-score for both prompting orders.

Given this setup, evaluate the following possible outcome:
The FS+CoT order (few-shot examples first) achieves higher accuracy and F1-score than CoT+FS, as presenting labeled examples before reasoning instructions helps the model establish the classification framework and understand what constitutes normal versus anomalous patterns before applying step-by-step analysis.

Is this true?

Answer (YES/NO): NO